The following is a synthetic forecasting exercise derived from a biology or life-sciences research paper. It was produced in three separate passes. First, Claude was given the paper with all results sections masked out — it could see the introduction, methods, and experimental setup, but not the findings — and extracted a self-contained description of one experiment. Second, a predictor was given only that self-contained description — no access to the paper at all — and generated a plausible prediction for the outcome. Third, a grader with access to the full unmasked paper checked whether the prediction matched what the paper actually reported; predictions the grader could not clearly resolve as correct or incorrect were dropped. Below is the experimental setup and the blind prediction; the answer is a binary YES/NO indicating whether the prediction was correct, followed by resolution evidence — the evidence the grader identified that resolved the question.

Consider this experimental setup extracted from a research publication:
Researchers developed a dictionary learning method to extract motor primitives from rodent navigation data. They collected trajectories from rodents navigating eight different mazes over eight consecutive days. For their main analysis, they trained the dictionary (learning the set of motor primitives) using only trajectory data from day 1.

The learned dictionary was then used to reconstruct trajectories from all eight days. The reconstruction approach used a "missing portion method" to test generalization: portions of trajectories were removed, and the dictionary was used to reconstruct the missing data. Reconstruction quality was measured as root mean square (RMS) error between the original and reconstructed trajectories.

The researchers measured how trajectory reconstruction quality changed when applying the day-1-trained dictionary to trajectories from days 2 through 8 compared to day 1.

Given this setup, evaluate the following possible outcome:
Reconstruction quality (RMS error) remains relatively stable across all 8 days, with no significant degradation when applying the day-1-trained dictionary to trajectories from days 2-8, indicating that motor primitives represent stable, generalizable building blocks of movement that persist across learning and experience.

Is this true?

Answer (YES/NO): NO